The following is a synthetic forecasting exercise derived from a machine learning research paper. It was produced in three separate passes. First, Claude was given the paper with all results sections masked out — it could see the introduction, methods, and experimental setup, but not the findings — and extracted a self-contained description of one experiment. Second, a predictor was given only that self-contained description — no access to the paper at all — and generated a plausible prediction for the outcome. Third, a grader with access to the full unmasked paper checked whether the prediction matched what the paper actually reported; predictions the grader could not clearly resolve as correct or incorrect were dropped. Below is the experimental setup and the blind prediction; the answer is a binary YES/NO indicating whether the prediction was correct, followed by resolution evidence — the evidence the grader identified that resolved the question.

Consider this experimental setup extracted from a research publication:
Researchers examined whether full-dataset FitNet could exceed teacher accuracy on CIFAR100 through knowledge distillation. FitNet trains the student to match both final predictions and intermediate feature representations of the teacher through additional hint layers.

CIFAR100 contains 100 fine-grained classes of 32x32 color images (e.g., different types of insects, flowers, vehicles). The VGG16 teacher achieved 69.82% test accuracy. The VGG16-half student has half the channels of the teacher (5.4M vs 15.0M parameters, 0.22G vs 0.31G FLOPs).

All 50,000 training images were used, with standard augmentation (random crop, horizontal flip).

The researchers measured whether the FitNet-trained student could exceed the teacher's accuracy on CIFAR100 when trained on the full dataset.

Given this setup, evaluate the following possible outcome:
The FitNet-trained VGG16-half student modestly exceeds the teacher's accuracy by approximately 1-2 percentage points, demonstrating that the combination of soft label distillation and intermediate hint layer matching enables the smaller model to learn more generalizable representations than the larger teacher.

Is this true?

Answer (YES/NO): NO